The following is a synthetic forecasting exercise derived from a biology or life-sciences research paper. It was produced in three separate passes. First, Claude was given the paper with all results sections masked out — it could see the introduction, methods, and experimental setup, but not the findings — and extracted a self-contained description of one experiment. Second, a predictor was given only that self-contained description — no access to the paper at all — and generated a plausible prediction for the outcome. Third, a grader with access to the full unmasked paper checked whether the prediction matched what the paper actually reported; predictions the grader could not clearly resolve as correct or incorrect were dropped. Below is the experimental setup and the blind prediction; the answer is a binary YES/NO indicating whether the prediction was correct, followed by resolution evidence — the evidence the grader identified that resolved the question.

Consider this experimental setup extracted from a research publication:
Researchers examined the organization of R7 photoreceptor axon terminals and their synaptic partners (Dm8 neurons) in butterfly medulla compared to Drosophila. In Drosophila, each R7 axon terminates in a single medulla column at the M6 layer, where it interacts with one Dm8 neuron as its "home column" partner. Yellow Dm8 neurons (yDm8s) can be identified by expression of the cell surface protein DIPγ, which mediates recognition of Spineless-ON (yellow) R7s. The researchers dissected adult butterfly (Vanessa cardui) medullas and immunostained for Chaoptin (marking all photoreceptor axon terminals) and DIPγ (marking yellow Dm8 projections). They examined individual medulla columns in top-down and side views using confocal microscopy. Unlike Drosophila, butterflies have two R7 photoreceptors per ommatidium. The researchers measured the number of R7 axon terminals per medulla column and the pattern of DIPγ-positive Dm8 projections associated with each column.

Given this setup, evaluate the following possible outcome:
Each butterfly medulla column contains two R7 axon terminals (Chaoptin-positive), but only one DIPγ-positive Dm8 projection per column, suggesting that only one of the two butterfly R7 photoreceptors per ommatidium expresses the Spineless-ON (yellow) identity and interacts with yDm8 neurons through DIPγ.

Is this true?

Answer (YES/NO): NO